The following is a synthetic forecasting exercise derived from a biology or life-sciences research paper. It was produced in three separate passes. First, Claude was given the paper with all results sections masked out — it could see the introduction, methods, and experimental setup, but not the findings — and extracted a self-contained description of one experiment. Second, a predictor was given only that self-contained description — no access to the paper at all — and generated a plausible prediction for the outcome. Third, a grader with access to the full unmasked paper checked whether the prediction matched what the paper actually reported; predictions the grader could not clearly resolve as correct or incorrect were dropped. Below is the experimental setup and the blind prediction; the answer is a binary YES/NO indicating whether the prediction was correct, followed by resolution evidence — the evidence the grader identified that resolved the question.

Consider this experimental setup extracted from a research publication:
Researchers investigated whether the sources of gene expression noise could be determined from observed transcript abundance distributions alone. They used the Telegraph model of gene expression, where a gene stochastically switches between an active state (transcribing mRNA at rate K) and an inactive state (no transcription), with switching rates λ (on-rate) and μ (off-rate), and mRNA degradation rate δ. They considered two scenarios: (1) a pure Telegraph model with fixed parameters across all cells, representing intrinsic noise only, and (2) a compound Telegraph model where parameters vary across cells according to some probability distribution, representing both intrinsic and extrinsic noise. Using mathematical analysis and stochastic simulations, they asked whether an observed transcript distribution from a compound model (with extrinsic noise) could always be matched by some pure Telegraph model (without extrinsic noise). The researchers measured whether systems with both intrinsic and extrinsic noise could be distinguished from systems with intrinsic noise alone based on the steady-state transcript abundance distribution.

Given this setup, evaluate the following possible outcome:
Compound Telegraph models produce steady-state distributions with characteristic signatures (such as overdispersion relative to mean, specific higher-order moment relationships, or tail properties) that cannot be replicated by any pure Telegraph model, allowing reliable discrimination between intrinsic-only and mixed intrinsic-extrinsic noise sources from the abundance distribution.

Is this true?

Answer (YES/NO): NO